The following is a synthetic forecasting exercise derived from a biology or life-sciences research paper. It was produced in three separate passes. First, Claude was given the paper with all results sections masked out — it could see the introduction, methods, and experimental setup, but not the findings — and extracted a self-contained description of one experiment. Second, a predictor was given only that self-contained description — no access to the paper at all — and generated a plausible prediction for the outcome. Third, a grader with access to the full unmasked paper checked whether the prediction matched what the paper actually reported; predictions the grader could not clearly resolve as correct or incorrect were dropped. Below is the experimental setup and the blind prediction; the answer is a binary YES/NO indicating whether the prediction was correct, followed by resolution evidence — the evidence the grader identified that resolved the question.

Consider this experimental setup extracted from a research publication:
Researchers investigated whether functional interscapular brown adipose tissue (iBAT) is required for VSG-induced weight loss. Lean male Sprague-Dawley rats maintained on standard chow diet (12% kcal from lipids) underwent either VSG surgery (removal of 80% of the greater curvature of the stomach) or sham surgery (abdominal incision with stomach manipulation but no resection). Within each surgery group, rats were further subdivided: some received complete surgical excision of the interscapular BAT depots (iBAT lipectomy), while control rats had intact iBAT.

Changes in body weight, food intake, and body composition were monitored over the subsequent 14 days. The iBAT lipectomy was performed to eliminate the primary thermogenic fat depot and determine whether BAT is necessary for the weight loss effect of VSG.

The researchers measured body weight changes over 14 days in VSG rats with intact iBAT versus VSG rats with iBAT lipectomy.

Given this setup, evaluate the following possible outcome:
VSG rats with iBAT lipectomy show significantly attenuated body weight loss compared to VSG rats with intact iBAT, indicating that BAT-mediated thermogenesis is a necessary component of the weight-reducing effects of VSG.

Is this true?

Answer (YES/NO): YES